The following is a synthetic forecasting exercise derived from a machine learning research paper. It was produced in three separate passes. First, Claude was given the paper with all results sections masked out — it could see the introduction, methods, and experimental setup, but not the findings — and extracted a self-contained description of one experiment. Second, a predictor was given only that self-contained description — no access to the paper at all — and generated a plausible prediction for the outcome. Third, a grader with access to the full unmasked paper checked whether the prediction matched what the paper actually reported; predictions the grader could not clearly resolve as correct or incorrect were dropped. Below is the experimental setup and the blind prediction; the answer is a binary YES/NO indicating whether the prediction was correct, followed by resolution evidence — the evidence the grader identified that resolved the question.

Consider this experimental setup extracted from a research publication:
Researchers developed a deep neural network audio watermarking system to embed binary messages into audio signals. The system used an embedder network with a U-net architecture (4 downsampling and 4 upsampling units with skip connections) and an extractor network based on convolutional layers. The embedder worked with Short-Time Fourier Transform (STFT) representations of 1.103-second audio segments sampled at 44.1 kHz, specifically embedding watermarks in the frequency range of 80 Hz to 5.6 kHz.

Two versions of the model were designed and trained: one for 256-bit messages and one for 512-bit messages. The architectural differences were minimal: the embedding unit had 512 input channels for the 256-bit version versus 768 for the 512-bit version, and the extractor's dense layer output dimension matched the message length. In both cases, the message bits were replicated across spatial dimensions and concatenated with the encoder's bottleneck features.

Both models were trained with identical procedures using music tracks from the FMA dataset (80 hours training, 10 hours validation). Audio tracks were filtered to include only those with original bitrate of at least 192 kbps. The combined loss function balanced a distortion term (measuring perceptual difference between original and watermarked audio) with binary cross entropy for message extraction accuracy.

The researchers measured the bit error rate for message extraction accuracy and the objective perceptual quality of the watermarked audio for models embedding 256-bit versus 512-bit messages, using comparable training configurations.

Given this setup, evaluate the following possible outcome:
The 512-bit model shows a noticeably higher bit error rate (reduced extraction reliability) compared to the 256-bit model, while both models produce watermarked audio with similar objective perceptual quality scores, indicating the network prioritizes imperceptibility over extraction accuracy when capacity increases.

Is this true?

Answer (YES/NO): NO